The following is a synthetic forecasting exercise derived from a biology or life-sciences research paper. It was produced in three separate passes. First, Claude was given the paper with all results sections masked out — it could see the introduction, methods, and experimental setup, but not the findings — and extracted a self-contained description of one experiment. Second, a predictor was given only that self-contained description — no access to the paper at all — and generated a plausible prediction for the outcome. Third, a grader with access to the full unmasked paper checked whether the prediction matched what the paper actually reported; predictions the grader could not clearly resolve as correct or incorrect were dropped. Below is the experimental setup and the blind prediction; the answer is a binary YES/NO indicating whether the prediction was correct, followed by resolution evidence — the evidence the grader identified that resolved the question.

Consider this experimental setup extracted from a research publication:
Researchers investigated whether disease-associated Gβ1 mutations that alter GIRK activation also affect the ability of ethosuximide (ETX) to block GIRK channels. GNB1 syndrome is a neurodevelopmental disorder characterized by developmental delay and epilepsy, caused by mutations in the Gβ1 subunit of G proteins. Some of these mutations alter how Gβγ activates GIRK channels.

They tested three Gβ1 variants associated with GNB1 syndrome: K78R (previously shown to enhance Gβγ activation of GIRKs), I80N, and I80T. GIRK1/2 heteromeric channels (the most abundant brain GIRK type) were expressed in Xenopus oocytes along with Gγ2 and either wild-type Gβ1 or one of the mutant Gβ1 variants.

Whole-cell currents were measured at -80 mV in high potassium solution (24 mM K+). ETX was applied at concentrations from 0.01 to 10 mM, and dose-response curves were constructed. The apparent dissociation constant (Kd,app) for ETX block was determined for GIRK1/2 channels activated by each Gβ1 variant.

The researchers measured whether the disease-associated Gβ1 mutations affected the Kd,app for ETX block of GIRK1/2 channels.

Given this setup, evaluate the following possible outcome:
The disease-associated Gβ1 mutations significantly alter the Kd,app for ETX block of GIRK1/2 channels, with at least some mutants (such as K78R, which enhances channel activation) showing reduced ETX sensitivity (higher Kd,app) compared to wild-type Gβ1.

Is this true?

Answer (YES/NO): NO